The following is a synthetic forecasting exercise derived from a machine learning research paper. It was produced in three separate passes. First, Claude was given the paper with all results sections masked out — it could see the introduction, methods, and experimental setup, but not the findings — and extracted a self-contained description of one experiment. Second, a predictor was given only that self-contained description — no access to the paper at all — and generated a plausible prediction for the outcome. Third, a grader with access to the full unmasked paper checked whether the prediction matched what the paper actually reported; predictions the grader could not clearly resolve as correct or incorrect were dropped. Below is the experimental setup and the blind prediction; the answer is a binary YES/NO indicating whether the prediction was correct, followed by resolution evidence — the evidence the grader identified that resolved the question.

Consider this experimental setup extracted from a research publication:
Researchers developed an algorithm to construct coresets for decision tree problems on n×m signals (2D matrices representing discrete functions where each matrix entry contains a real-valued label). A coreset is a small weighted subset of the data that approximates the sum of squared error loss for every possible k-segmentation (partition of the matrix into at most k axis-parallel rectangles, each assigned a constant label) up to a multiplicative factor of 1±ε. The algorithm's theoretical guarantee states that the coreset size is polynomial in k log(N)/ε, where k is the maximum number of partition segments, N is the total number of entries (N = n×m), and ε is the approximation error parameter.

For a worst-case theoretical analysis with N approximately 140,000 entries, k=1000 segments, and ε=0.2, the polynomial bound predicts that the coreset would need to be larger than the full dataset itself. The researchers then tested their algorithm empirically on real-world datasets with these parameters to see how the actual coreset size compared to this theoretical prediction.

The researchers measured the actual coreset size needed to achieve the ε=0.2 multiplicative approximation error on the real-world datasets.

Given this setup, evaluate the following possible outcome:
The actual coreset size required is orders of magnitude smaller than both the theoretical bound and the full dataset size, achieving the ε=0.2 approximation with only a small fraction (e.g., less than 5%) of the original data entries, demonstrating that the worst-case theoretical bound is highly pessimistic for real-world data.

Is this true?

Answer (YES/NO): YES